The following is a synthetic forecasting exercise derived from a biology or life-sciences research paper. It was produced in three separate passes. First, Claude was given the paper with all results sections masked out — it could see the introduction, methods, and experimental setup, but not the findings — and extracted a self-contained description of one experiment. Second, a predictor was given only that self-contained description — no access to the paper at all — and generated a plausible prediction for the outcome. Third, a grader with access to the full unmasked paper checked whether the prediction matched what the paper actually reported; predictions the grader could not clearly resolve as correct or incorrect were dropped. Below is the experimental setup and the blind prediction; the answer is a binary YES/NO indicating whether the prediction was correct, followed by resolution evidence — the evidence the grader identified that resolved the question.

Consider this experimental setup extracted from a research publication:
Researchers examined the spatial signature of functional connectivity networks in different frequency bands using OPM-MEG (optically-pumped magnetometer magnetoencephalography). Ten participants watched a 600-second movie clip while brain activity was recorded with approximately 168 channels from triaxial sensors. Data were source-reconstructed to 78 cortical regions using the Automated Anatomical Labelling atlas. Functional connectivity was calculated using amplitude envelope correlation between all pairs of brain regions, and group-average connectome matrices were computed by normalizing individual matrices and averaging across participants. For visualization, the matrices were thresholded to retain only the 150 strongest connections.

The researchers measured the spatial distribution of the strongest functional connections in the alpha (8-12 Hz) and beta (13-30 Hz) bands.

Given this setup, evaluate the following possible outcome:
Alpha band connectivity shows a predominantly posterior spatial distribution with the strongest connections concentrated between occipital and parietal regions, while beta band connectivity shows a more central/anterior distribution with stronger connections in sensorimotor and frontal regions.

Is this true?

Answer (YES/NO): YES